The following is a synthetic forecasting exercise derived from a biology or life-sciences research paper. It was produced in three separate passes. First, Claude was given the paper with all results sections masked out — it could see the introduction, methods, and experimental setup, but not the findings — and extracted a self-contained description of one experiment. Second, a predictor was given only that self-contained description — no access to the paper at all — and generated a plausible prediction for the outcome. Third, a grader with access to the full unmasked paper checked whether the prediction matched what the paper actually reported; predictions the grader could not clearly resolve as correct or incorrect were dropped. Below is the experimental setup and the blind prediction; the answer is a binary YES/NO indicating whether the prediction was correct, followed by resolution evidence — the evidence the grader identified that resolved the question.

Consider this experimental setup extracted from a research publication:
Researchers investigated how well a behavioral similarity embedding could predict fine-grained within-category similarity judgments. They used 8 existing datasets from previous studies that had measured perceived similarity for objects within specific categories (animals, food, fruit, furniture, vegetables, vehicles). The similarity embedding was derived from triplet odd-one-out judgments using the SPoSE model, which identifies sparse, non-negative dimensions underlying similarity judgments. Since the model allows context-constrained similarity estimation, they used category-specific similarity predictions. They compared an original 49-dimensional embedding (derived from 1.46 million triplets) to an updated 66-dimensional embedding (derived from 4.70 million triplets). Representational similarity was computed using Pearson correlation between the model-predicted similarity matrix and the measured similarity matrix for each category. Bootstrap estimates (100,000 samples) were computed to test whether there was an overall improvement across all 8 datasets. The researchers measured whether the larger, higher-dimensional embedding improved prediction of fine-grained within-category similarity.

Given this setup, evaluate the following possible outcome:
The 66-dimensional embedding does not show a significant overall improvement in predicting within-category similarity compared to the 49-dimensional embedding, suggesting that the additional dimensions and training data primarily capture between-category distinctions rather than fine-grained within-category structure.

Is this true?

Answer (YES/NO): NO